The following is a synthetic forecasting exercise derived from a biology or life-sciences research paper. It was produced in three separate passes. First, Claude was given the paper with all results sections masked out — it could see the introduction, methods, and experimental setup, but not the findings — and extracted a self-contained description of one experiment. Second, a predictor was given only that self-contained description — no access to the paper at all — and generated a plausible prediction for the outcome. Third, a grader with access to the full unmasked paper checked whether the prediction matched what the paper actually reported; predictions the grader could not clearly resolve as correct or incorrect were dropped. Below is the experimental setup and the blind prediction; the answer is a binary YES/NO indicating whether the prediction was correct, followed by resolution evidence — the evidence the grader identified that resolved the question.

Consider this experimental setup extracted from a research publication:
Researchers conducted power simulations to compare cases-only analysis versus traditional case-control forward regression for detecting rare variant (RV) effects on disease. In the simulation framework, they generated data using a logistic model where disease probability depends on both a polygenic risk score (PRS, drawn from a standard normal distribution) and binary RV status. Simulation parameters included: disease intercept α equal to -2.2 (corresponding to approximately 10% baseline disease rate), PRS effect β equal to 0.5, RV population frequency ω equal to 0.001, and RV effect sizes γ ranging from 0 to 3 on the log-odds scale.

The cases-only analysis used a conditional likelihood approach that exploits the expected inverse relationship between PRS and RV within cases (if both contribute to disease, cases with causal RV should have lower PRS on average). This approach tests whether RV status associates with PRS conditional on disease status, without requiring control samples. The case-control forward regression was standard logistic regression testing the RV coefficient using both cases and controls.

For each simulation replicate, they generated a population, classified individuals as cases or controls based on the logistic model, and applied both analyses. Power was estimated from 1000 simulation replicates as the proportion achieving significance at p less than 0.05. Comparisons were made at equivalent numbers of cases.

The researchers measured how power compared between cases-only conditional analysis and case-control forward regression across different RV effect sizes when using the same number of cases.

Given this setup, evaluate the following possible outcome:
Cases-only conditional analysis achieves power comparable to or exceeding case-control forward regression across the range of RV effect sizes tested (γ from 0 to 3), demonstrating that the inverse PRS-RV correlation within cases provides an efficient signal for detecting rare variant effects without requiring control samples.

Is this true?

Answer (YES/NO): NO